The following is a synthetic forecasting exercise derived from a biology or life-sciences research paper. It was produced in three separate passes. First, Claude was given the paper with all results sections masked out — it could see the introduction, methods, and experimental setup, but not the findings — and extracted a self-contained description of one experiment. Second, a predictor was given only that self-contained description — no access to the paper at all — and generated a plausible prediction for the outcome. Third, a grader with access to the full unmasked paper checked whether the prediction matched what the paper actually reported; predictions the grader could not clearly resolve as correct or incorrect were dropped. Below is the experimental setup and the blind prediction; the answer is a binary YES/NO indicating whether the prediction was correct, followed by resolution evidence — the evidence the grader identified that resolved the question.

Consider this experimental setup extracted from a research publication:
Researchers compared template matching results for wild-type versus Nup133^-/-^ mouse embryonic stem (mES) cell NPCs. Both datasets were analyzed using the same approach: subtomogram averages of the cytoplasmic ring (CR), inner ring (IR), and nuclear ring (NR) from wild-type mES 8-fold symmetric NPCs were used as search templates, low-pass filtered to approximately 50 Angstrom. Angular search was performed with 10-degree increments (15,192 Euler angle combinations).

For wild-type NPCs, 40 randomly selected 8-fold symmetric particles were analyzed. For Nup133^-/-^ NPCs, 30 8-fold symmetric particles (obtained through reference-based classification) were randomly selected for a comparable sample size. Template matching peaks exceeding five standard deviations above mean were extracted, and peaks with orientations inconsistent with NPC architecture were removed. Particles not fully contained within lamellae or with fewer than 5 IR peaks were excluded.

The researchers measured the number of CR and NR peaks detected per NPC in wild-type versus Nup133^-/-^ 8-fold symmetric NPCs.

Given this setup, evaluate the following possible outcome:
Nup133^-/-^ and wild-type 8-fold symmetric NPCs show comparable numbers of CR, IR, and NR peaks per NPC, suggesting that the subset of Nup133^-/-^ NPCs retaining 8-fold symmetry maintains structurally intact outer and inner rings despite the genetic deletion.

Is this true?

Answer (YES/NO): NO